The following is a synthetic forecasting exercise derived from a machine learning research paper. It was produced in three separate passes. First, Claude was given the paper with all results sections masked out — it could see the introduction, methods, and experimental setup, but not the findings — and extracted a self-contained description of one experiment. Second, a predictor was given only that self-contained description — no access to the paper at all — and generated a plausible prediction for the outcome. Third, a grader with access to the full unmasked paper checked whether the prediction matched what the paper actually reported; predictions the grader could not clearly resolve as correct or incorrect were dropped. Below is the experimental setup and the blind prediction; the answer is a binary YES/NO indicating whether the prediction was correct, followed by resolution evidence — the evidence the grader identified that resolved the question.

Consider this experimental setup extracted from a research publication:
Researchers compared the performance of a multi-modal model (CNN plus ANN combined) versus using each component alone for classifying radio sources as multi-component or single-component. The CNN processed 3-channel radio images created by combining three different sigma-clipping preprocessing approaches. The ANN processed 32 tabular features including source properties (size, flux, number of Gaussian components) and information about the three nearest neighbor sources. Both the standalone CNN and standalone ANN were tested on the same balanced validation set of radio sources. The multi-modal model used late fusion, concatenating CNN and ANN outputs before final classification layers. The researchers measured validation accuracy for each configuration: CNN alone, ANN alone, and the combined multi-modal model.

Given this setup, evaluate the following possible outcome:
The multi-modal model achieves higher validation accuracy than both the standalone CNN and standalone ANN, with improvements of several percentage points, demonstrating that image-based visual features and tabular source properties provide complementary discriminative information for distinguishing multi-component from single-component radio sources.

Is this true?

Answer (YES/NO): YES